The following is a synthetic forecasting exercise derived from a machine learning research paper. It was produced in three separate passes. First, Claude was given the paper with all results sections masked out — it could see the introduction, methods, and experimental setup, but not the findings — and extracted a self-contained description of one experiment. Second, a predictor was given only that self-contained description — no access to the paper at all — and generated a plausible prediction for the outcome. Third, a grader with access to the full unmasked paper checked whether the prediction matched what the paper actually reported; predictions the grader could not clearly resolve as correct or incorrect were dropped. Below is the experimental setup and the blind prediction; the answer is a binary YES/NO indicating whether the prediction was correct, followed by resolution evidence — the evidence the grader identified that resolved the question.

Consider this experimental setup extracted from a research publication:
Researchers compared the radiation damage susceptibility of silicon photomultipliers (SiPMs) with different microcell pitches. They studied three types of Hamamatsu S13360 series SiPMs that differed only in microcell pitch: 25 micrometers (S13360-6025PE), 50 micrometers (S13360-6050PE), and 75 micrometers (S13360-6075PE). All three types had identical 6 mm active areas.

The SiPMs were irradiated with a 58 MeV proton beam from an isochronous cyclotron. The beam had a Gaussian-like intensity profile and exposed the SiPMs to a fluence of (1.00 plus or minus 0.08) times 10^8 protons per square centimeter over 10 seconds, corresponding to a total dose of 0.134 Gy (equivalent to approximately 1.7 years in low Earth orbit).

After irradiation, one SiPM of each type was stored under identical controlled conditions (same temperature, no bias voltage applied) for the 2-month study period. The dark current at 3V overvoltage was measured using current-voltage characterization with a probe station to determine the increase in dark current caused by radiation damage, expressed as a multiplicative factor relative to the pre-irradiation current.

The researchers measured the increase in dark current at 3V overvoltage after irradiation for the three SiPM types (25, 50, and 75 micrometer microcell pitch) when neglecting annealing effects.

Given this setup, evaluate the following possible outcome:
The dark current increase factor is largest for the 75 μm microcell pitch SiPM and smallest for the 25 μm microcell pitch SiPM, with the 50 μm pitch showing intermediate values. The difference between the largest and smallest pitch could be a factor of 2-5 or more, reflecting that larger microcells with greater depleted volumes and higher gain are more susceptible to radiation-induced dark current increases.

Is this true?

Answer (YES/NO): NO